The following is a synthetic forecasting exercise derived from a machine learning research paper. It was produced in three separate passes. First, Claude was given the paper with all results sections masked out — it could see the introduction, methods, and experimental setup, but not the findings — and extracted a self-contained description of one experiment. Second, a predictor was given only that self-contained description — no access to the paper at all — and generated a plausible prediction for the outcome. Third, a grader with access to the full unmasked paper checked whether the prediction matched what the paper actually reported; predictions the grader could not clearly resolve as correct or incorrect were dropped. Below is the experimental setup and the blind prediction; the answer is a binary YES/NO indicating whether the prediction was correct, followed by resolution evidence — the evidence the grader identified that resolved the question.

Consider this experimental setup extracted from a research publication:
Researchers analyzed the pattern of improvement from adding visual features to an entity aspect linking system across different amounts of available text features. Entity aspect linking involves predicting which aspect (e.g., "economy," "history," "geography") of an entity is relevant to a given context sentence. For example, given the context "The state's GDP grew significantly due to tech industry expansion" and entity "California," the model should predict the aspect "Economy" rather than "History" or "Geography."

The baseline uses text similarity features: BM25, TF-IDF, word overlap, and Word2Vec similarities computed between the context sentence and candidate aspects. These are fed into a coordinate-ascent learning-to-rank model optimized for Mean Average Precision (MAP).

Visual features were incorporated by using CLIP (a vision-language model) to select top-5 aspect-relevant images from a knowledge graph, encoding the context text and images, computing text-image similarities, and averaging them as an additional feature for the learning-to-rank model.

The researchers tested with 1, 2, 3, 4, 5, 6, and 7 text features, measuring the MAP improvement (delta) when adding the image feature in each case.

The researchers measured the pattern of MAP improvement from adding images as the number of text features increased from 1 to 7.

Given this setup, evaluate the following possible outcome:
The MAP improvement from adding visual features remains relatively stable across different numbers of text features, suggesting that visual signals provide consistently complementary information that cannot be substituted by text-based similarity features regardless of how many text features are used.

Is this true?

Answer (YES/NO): NO